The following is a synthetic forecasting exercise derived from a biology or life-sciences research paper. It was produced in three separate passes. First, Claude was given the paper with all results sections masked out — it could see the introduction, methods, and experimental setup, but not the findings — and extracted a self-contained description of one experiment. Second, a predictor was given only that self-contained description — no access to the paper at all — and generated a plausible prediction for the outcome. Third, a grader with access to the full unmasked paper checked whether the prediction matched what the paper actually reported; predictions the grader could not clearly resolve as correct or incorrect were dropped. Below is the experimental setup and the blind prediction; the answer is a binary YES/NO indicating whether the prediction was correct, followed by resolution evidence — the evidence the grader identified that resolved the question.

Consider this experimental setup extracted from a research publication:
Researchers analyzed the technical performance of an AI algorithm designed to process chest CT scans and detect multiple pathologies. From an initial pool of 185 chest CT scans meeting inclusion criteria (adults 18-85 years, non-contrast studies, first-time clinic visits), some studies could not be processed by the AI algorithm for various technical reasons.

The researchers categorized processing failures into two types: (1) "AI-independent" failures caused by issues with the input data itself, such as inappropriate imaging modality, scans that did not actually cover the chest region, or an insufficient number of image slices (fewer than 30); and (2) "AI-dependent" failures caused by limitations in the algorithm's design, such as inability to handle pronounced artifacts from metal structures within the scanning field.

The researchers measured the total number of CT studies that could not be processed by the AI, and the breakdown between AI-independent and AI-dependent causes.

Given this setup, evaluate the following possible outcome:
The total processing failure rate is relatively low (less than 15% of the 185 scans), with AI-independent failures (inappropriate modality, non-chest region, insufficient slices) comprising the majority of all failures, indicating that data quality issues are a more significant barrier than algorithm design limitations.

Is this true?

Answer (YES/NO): YES